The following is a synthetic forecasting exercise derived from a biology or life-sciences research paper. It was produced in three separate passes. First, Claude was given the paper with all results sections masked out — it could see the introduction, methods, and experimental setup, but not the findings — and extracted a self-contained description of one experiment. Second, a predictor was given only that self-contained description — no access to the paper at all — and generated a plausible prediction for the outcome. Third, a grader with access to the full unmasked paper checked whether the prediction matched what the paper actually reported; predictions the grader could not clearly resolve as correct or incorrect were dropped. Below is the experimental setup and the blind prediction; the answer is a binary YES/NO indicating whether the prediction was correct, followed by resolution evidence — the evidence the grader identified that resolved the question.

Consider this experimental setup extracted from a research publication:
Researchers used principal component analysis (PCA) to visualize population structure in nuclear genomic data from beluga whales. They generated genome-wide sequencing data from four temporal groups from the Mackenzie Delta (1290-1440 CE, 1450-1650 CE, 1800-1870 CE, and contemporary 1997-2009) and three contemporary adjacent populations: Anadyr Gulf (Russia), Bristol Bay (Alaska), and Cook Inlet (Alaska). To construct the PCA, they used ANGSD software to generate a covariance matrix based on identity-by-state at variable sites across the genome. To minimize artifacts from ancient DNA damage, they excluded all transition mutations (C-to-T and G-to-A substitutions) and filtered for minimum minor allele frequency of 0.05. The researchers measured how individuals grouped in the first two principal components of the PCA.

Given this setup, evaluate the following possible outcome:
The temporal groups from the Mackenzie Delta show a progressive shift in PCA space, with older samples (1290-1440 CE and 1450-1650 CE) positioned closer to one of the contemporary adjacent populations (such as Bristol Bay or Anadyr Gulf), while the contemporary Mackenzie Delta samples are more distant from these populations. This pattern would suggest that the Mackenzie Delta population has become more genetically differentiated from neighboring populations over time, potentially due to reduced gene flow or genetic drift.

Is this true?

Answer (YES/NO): NO